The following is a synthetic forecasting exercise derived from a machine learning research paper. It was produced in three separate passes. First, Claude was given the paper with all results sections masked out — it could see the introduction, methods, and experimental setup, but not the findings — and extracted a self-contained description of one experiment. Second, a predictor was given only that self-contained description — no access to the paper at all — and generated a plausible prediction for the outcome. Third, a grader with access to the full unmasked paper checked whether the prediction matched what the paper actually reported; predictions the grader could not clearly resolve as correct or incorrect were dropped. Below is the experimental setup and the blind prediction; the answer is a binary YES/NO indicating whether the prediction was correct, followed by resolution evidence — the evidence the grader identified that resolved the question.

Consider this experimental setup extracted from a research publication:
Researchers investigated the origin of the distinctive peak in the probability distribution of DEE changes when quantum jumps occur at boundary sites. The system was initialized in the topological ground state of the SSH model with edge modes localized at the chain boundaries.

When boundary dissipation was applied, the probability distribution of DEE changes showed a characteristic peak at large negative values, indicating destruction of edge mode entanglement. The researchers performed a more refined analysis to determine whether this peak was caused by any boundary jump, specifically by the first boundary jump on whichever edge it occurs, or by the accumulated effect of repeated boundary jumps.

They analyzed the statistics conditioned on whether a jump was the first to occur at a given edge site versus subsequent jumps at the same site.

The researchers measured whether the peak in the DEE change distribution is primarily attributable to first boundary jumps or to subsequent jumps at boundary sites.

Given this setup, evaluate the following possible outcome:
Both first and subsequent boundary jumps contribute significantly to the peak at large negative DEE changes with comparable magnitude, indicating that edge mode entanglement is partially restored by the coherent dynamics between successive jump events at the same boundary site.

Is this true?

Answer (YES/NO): NO